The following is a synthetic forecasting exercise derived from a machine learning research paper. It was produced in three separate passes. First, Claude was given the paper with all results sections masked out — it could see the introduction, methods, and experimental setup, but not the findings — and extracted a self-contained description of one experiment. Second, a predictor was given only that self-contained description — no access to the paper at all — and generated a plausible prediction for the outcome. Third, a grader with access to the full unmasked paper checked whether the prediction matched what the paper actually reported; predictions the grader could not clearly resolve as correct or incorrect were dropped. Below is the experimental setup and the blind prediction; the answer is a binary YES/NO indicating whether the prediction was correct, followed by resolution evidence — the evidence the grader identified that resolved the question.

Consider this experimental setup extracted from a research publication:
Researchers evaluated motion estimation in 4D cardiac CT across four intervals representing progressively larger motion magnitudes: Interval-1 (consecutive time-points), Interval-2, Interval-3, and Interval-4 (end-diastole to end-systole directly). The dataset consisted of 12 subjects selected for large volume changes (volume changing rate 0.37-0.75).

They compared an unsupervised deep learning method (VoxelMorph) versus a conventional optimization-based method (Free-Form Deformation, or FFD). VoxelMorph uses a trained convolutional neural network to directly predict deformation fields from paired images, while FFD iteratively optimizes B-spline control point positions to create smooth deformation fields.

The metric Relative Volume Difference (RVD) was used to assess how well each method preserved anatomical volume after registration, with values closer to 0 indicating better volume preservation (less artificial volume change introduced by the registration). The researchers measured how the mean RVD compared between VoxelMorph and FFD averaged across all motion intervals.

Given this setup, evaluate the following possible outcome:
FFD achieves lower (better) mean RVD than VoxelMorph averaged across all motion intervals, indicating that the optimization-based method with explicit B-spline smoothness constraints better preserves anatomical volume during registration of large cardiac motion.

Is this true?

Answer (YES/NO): YES